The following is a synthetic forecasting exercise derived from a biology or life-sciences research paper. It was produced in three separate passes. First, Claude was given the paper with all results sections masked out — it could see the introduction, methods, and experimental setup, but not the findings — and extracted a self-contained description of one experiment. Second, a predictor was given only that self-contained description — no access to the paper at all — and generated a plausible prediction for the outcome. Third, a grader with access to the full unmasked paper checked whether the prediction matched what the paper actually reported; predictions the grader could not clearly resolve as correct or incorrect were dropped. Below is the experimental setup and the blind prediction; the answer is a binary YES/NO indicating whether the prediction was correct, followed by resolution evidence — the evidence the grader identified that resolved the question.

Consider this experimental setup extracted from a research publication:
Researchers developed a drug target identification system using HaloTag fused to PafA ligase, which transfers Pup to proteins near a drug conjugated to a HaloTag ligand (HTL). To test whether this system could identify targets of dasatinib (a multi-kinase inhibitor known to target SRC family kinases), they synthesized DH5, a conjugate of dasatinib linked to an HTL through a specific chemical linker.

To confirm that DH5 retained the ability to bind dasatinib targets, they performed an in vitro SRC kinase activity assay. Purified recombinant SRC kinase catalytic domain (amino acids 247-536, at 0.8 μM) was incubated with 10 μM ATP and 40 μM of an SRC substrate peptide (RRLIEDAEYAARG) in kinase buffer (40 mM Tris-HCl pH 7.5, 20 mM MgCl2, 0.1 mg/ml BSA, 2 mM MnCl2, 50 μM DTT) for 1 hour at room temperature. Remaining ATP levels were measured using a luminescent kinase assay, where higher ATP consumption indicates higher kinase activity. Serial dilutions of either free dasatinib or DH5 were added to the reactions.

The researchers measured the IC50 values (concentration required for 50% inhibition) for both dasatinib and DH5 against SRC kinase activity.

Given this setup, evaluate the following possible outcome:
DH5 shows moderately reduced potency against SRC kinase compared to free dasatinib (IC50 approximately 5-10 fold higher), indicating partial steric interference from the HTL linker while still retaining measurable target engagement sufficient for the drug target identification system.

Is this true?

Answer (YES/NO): NO